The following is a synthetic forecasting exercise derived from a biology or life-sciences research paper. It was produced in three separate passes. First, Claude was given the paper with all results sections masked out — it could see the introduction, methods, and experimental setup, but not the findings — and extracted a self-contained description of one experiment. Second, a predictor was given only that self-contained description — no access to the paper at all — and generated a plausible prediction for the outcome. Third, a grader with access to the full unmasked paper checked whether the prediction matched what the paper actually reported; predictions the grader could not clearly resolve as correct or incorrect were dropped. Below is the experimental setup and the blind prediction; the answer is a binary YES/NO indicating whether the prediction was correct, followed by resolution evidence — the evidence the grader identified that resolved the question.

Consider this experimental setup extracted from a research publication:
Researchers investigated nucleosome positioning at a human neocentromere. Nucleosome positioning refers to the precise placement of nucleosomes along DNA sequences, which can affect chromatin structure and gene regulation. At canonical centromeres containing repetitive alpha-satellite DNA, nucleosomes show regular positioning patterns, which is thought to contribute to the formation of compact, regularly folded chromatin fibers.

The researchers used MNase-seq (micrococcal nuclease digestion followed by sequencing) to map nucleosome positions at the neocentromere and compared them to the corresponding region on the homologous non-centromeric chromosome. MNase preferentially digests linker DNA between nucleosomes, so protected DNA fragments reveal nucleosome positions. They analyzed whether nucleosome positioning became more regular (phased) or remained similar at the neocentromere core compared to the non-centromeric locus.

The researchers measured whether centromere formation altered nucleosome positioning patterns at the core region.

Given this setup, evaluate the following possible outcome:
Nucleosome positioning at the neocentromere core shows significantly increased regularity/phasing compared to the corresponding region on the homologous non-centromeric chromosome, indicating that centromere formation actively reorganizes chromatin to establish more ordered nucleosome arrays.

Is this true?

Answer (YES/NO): NO